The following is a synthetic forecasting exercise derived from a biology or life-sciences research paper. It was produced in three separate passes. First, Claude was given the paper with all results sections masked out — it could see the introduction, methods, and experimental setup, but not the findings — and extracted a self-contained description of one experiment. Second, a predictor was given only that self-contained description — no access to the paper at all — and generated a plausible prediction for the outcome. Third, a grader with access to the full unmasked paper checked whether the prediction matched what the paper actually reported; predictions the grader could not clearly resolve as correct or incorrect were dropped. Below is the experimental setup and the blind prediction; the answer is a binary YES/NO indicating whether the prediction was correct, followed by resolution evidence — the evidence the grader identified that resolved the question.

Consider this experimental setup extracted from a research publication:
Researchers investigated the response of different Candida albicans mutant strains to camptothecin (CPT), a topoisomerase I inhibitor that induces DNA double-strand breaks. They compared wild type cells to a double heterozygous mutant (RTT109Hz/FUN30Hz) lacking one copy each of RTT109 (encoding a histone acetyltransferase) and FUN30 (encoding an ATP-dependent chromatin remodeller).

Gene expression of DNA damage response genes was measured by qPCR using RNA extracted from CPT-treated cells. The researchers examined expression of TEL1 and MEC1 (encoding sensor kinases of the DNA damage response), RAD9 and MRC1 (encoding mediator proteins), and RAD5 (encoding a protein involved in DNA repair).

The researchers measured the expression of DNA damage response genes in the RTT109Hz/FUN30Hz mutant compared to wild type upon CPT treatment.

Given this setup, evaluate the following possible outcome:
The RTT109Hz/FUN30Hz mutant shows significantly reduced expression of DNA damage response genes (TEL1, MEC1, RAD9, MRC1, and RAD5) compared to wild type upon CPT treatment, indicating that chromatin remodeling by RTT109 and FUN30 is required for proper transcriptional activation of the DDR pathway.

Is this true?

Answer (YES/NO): NO